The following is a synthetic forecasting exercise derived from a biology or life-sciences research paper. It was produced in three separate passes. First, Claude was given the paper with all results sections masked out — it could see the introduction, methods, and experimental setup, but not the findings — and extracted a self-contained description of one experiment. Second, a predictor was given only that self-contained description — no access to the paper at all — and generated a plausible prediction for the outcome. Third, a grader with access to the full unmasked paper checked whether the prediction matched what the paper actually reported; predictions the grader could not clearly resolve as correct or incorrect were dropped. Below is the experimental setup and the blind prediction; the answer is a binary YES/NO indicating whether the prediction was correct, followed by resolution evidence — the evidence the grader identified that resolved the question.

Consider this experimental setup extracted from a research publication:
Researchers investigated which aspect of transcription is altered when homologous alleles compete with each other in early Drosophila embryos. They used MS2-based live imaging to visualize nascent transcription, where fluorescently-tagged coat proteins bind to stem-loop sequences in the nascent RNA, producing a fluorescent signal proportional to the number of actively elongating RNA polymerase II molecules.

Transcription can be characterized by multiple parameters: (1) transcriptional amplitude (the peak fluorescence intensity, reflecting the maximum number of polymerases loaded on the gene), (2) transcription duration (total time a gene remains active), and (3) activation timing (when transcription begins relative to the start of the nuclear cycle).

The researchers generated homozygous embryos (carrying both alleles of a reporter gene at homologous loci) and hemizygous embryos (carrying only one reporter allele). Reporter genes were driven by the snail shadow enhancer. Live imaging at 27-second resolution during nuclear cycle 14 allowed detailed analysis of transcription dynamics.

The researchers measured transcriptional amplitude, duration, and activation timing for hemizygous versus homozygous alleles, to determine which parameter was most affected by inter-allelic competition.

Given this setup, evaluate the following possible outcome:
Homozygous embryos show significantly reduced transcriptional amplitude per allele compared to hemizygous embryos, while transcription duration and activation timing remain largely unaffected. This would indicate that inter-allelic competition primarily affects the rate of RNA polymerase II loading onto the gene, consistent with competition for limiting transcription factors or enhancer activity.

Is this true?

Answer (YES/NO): YES